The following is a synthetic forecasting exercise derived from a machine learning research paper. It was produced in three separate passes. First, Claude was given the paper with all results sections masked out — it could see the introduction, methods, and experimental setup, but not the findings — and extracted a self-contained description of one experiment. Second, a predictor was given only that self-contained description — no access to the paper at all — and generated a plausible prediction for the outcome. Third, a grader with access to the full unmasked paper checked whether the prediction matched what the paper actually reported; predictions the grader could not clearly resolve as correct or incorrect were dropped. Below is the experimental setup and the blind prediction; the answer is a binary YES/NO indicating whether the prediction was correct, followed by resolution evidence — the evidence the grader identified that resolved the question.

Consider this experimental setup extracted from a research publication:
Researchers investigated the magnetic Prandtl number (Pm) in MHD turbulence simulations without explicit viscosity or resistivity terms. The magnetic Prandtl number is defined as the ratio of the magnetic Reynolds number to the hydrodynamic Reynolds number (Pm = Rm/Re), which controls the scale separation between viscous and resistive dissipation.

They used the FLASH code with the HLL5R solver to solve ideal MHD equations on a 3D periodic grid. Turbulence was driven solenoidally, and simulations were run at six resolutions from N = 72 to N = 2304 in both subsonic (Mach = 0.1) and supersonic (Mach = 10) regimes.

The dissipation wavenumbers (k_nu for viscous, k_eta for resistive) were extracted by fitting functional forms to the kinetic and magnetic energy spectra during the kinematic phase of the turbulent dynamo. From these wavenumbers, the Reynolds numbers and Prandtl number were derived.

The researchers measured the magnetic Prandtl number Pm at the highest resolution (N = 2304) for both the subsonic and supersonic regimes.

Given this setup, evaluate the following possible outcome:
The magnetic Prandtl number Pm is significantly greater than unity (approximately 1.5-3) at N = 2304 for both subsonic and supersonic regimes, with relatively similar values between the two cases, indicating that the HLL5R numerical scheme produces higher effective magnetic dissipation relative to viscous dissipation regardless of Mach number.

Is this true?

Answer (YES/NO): NO